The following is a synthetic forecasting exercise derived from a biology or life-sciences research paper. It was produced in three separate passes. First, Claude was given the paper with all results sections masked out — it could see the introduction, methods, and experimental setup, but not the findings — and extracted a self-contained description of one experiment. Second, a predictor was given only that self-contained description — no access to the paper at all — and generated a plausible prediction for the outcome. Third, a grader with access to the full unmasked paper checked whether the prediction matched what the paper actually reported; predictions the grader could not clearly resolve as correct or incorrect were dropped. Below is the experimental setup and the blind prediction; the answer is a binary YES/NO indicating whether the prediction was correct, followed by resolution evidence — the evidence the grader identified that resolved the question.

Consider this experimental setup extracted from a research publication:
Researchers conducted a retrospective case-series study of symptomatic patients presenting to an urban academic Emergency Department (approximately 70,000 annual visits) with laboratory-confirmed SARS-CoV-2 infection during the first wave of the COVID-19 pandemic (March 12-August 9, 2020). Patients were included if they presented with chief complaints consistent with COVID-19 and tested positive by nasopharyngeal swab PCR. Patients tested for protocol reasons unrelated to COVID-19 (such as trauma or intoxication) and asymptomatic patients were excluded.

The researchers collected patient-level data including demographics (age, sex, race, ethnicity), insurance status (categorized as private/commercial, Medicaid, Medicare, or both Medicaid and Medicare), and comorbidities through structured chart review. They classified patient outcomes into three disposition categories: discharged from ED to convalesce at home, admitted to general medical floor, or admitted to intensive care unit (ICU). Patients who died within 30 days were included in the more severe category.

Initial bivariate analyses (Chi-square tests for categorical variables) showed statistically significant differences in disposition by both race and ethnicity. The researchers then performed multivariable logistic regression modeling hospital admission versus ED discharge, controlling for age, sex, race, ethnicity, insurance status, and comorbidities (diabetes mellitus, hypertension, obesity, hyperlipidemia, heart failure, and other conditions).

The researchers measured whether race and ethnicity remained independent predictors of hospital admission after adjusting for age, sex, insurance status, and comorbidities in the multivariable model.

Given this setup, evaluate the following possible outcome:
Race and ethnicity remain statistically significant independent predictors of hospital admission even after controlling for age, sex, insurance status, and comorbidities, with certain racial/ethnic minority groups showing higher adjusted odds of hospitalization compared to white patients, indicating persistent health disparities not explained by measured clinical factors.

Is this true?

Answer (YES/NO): NO